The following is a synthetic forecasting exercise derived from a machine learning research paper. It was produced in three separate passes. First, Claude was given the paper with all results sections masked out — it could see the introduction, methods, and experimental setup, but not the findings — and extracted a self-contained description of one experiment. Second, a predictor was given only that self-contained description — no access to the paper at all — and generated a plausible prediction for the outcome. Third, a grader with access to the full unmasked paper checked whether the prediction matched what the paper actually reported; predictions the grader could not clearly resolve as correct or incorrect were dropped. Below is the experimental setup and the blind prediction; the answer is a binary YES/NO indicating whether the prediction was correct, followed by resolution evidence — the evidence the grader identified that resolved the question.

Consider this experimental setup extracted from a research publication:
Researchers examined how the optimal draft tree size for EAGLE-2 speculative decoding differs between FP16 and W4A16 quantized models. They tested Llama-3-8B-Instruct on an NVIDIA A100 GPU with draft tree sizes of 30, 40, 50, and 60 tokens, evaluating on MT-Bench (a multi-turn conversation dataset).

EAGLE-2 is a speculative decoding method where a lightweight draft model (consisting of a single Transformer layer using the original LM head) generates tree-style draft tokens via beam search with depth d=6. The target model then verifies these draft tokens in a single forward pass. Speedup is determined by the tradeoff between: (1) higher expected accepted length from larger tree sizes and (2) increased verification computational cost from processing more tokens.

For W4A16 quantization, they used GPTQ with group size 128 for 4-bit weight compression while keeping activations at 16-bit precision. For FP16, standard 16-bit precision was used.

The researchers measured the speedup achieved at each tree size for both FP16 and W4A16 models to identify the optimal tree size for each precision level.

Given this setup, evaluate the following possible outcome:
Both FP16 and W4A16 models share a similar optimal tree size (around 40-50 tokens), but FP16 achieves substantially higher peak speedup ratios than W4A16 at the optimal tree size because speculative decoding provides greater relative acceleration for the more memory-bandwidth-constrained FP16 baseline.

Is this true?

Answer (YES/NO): NO